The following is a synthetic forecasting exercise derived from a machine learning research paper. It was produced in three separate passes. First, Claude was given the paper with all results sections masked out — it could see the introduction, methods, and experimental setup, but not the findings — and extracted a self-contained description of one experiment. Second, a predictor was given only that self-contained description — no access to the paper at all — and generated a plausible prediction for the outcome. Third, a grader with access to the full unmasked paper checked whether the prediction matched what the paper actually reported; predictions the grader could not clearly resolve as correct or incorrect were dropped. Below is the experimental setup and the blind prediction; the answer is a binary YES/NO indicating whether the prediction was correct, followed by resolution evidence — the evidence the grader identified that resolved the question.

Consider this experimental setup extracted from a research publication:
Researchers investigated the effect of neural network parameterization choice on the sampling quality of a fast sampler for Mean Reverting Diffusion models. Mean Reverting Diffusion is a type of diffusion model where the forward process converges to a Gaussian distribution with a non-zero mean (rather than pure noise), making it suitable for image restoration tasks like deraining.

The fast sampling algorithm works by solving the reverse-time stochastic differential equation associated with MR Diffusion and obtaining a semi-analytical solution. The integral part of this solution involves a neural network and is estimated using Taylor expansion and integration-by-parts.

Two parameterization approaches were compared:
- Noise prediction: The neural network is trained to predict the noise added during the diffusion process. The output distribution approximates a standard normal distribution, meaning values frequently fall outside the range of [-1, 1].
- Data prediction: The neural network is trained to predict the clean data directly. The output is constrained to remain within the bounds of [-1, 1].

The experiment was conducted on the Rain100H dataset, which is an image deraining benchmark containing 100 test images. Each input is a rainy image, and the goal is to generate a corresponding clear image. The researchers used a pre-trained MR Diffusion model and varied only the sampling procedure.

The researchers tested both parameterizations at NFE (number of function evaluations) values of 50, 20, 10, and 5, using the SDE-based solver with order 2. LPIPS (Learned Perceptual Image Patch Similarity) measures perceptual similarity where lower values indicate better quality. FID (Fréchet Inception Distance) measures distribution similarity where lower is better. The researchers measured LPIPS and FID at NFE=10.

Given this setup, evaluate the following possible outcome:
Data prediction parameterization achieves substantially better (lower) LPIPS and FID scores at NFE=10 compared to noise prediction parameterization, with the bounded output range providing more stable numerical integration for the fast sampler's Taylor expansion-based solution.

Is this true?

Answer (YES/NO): YES